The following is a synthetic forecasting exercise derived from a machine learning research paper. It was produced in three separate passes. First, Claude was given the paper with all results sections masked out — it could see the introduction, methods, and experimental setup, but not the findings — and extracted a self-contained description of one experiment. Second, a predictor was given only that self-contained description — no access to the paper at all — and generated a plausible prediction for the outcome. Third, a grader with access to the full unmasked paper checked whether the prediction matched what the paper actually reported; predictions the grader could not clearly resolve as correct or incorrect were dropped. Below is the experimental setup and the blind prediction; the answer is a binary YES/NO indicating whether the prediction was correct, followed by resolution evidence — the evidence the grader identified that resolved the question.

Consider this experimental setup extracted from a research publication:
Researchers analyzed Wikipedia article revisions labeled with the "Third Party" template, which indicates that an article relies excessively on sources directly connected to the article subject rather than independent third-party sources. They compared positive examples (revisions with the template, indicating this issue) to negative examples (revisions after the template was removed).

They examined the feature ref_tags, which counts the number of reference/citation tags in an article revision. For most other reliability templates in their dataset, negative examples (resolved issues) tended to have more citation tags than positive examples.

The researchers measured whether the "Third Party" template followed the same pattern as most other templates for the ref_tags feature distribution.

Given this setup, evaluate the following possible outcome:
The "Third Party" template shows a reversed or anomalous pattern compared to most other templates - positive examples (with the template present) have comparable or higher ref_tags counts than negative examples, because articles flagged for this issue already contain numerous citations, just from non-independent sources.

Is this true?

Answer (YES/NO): YES